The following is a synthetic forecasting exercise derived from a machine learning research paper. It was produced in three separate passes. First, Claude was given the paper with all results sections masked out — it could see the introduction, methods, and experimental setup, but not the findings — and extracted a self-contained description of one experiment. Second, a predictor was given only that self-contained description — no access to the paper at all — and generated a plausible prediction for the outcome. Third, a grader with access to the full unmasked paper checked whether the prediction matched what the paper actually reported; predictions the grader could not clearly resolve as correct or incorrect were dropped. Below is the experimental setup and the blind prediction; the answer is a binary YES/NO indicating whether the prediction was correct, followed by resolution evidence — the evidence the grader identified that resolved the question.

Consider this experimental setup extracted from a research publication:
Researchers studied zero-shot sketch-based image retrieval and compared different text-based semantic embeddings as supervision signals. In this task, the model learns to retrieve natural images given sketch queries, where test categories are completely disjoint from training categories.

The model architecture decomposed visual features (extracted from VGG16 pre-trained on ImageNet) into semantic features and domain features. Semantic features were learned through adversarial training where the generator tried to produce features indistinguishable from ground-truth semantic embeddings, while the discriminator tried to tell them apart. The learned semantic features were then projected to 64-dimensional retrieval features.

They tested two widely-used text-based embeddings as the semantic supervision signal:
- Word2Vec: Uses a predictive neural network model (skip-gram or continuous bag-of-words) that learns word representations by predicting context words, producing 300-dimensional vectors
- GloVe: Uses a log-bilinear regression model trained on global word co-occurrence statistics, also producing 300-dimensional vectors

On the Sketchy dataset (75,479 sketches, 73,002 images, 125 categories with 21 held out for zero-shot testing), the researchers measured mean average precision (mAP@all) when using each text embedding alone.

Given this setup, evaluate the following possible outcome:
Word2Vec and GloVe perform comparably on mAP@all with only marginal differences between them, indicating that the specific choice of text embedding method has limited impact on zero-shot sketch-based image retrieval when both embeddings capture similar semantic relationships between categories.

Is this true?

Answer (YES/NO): YES